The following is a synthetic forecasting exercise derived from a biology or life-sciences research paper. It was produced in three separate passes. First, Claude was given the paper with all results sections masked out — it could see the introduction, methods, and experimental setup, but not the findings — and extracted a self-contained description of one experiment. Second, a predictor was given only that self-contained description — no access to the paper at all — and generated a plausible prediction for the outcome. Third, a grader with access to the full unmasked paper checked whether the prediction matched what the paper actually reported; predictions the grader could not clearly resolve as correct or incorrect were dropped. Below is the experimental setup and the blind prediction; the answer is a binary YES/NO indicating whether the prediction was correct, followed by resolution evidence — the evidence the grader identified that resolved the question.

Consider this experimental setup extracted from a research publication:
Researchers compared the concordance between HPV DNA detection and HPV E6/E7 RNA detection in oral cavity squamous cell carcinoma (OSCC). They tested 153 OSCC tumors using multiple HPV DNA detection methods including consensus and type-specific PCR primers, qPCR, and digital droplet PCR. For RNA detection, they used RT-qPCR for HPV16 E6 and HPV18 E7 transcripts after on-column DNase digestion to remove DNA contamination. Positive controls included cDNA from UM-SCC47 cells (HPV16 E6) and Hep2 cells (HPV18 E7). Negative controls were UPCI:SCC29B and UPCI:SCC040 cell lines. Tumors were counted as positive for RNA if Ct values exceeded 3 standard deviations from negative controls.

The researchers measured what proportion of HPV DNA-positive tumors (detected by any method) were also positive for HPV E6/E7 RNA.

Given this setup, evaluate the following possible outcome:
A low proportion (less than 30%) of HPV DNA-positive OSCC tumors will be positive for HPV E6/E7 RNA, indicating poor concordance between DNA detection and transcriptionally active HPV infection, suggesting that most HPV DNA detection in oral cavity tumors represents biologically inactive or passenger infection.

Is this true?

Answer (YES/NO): YES